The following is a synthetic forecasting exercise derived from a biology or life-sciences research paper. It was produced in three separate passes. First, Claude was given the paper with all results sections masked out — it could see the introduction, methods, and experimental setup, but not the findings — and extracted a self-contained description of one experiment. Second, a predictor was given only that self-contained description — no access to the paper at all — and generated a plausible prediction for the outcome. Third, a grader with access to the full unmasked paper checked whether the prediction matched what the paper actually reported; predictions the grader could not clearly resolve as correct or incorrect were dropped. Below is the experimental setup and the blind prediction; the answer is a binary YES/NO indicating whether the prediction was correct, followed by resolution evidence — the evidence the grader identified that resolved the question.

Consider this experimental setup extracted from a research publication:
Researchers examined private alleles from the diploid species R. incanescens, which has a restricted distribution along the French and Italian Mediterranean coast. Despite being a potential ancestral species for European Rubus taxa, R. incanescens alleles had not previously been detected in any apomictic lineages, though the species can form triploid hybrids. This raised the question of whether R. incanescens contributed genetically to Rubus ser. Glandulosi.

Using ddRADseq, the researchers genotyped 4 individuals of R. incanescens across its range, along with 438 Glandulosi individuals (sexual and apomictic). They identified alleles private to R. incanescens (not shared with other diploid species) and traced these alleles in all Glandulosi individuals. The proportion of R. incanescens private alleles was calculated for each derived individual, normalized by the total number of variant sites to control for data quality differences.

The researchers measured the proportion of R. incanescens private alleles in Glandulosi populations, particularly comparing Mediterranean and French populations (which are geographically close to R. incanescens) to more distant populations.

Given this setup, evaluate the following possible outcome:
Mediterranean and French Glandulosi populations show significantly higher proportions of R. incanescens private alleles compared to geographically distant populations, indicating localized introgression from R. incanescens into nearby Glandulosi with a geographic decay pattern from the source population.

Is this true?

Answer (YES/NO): NO